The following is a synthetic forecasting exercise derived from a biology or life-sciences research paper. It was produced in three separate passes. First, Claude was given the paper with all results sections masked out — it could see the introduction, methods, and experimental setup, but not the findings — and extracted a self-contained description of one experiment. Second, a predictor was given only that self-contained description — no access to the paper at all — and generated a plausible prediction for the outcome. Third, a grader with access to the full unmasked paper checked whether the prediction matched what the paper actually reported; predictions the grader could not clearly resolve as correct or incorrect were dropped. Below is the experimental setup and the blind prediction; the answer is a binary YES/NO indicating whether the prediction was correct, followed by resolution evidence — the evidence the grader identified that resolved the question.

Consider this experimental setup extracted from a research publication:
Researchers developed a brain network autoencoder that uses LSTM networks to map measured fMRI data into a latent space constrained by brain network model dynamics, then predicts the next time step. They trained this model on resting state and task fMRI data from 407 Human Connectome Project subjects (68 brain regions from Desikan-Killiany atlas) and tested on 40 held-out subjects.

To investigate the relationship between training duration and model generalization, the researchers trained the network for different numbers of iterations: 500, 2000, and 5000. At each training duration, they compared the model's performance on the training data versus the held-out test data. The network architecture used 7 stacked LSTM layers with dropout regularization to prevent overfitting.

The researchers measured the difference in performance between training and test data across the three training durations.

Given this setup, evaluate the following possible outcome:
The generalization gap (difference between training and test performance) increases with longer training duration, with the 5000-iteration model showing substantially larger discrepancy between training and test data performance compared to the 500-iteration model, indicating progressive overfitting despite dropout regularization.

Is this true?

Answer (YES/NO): NO